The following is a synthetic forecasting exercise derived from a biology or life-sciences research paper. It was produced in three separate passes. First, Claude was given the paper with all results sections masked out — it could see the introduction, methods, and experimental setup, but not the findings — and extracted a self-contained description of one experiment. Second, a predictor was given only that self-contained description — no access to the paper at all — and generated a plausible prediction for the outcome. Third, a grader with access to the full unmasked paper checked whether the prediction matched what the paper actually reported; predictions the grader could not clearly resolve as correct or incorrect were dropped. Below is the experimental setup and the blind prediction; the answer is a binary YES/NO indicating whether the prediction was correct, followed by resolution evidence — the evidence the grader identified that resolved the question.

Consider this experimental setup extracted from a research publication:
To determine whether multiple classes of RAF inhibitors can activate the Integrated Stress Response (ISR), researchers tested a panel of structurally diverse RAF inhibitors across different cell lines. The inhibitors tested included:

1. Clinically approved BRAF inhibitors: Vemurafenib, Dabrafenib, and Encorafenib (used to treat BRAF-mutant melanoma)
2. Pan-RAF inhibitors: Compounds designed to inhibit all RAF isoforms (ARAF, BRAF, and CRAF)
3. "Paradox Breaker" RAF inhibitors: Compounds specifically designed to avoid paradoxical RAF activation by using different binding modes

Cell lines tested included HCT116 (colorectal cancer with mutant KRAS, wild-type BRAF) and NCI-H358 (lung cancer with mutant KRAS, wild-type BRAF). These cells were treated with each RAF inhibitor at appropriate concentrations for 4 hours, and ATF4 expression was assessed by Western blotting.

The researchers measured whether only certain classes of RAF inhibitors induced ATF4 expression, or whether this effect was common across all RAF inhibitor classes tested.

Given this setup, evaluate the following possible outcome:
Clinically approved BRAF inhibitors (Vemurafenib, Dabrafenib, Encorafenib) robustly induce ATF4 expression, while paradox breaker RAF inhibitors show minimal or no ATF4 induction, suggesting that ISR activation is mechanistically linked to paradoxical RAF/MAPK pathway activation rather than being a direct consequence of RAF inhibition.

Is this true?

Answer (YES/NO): NO